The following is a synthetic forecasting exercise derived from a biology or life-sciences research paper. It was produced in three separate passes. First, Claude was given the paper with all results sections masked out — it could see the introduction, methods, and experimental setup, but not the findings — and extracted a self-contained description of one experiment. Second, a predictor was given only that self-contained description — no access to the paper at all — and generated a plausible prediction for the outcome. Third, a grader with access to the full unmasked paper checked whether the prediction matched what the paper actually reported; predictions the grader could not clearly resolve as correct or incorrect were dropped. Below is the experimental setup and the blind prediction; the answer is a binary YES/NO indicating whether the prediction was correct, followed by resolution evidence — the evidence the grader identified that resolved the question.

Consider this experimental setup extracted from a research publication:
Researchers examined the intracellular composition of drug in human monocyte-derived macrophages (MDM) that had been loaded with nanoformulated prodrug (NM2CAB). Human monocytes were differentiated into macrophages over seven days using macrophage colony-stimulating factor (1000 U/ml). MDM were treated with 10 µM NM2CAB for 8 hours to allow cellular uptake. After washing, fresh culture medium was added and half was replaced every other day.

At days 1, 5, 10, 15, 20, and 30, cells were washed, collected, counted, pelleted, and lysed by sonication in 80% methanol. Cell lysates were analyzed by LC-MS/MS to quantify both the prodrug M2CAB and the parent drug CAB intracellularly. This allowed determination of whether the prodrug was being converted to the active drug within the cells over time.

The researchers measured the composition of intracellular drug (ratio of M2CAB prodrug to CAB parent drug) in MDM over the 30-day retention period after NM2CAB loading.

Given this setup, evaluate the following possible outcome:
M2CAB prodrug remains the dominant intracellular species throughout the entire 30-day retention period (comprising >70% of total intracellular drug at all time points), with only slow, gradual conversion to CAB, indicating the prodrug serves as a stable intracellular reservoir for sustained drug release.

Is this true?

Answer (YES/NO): YES